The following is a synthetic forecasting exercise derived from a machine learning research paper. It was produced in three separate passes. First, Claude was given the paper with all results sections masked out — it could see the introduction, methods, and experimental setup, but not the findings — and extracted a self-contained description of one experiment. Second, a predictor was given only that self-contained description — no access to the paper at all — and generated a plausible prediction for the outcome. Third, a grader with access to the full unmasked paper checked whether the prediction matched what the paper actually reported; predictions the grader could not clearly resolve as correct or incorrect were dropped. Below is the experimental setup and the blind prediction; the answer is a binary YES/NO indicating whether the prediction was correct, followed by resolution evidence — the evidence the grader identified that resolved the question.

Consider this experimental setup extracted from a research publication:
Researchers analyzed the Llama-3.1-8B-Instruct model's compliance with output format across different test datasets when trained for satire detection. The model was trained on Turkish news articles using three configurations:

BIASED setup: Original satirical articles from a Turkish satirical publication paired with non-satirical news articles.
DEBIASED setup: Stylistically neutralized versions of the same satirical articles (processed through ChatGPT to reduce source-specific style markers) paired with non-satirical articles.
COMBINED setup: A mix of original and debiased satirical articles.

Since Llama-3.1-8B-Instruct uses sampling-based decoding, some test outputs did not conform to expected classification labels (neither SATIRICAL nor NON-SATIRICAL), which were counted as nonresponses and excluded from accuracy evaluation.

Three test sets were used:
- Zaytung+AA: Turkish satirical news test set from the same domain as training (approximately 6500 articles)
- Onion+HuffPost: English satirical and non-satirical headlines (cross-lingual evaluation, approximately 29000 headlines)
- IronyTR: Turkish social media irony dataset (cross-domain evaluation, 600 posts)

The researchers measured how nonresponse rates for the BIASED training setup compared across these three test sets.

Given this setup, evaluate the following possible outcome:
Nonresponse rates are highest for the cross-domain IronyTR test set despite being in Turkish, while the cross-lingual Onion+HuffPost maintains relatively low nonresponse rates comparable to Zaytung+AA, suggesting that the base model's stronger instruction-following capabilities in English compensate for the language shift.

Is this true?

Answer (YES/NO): NO